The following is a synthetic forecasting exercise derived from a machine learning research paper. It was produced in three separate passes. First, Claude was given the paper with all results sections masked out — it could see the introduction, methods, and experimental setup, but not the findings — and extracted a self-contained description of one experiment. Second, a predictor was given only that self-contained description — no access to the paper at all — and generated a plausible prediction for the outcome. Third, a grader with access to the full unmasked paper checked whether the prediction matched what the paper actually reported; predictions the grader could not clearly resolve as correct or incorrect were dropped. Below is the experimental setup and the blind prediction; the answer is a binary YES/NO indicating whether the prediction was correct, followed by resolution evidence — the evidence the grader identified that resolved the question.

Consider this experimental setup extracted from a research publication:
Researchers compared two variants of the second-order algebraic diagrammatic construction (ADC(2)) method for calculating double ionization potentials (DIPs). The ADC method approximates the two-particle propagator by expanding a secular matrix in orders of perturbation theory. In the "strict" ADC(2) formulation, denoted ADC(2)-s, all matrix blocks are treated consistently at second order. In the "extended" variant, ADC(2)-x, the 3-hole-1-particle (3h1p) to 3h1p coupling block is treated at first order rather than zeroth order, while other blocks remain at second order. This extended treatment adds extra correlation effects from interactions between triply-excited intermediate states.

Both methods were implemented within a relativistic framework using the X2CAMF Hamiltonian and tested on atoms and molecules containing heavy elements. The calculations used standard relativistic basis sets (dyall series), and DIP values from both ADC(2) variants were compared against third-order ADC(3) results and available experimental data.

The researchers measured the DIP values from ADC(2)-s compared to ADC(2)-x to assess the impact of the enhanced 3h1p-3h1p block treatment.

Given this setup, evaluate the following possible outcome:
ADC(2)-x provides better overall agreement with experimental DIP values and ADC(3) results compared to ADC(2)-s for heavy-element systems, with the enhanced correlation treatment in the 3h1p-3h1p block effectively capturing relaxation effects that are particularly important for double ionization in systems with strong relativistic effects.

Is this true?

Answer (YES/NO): YES